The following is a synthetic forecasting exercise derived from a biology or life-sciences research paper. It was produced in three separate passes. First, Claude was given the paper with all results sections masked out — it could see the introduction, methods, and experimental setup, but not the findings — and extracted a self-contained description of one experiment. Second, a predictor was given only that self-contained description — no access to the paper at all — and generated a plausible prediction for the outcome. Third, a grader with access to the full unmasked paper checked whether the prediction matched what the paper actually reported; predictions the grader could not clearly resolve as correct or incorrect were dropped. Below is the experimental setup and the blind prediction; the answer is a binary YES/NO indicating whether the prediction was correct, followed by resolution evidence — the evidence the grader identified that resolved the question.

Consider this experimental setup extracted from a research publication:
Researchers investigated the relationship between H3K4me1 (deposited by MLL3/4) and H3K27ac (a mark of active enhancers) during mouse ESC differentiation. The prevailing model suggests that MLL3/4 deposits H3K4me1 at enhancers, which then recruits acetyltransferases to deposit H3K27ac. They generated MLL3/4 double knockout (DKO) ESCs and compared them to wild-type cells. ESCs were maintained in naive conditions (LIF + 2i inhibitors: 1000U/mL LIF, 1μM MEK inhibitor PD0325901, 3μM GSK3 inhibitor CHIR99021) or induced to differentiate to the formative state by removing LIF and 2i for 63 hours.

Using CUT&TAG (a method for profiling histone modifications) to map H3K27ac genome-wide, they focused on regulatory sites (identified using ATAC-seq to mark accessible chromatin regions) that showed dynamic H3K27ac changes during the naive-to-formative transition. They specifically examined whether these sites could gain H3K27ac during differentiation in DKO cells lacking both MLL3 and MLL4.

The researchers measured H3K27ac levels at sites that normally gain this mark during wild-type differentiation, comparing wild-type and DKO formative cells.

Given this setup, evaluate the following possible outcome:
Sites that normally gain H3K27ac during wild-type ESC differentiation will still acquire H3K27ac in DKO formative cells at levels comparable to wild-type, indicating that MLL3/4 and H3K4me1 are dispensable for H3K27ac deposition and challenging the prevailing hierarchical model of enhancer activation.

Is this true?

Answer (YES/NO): NO